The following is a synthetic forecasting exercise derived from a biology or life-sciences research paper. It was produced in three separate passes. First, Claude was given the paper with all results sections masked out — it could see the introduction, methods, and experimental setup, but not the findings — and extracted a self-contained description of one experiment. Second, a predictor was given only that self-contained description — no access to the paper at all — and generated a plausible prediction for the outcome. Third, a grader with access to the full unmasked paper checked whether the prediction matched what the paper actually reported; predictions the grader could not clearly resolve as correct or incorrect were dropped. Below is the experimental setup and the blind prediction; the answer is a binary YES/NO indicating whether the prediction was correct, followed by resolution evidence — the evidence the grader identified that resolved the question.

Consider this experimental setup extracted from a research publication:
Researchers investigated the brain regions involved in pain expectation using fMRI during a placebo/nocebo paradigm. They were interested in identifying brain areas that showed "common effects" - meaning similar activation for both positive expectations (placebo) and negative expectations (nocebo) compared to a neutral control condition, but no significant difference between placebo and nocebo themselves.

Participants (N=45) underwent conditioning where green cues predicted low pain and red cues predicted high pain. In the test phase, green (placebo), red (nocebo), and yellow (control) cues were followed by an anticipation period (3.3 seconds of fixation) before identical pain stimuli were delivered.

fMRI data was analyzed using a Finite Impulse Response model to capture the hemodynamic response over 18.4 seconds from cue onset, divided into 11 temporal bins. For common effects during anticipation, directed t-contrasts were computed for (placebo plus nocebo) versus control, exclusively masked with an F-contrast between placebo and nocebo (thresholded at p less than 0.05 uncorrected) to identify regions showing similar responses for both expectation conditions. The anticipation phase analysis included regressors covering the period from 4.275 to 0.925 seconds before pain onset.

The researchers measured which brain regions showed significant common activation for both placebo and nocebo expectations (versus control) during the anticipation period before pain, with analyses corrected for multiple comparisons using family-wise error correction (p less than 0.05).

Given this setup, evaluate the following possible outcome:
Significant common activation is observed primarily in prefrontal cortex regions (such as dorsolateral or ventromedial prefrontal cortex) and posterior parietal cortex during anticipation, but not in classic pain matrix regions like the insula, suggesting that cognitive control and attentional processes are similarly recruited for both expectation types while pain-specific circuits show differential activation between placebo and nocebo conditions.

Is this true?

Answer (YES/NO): NO